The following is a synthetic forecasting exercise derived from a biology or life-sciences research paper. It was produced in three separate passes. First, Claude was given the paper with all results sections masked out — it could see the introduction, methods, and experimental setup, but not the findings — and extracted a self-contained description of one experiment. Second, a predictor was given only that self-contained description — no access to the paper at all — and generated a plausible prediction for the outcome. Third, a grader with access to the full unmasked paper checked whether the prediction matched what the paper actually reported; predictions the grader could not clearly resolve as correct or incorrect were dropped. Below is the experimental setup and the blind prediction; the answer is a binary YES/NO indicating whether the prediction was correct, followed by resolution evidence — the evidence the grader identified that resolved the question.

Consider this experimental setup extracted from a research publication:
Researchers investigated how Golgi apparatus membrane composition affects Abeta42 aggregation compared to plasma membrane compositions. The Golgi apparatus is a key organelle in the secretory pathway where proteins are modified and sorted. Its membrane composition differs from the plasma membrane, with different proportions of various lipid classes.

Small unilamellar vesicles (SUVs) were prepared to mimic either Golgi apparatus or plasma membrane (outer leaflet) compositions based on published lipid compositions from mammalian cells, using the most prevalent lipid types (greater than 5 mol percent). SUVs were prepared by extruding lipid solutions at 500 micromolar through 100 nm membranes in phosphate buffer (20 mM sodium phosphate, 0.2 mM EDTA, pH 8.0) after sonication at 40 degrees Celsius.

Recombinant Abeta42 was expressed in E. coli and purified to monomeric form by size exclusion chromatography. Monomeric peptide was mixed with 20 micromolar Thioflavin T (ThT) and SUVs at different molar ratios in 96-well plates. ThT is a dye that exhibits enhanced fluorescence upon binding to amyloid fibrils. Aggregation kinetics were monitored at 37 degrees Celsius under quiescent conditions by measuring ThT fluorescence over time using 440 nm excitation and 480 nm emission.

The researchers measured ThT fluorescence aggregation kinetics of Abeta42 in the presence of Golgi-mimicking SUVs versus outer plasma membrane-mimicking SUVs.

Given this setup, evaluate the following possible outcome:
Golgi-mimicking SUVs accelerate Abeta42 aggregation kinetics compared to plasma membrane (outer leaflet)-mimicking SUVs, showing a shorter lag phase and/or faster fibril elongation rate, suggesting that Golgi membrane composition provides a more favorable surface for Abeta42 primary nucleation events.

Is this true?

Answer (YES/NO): NO